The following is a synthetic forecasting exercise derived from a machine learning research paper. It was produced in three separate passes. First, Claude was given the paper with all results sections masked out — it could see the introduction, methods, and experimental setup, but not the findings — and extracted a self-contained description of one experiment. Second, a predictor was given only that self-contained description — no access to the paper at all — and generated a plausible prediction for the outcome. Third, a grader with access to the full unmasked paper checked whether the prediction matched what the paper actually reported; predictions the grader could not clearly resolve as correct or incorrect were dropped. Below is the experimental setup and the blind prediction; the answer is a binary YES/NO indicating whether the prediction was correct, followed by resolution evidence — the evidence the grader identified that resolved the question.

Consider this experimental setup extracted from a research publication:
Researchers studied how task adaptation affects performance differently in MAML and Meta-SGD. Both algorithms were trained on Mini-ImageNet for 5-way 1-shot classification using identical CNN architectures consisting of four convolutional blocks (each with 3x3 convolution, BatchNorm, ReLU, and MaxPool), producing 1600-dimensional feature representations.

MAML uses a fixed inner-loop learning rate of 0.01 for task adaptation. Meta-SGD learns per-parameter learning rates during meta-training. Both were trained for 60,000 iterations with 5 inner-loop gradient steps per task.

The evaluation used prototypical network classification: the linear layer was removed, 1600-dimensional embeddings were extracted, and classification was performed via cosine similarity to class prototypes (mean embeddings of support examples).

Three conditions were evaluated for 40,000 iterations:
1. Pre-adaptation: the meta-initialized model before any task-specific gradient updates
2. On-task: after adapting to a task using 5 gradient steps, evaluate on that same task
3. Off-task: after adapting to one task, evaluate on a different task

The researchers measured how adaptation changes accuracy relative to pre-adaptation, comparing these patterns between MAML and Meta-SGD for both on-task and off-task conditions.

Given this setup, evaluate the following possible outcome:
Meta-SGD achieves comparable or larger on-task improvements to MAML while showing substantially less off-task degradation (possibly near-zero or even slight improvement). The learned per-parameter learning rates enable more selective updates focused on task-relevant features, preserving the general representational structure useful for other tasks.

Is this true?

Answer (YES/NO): NO